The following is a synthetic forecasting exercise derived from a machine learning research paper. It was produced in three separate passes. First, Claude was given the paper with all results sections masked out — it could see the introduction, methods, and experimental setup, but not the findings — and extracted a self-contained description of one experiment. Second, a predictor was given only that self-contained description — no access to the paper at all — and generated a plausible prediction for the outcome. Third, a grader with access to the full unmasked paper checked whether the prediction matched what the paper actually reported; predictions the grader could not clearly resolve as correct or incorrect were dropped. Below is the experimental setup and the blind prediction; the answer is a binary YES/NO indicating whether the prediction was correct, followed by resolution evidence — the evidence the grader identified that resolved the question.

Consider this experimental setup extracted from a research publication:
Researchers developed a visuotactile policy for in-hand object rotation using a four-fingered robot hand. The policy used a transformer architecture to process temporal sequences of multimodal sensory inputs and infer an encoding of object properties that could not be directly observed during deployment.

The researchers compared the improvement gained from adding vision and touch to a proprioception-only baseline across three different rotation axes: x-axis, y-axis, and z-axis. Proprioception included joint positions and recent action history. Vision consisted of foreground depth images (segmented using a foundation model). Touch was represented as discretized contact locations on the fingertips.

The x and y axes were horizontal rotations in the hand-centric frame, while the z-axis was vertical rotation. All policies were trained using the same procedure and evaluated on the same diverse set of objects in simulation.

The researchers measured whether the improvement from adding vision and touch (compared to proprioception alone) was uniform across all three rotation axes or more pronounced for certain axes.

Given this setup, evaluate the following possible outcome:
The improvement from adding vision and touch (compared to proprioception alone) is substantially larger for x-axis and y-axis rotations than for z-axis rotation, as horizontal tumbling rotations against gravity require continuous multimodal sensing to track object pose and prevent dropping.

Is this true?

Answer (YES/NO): YES